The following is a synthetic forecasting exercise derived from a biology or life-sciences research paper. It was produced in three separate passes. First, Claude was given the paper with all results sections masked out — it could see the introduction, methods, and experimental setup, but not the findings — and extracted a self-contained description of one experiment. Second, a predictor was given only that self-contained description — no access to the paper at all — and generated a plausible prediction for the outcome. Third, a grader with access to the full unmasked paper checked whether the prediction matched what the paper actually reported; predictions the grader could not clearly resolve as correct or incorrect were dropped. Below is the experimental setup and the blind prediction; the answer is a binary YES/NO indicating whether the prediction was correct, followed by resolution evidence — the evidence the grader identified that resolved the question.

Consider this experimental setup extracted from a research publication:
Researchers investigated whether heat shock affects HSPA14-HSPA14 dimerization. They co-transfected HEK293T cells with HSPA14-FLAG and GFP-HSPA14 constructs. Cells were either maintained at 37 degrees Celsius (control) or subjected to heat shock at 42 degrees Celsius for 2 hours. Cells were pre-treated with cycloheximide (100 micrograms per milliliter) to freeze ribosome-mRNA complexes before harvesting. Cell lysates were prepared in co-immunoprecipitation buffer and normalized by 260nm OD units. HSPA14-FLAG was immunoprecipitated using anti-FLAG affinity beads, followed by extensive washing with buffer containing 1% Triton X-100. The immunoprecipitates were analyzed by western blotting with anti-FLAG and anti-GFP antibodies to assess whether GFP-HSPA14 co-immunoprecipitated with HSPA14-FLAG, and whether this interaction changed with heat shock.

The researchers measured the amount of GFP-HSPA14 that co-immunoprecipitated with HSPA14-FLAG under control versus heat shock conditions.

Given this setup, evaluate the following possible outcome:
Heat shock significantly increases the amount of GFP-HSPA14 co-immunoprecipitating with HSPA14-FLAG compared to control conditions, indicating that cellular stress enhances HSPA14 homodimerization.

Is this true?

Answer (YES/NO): YES